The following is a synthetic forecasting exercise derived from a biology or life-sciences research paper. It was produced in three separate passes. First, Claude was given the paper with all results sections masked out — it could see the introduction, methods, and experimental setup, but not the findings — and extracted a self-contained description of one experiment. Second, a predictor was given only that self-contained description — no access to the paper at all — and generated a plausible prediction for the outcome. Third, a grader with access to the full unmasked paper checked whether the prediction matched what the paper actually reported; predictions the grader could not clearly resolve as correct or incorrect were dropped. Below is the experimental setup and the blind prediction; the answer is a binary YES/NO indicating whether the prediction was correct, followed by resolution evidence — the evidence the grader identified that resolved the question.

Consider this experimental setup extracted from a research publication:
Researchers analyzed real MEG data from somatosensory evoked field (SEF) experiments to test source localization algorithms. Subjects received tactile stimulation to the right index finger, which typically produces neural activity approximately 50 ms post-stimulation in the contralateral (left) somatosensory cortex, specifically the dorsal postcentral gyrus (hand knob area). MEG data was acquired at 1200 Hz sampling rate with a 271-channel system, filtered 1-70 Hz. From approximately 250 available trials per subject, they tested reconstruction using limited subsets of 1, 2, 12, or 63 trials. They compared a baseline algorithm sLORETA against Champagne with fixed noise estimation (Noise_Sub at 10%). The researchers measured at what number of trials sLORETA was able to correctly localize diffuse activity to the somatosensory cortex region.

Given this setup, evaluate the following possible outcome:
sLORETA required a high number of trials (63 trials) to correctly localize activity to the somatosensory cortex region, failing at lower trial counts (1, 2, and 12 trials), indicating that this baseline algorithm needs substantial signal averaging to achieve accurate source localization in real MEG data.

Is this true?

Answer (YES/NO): NO